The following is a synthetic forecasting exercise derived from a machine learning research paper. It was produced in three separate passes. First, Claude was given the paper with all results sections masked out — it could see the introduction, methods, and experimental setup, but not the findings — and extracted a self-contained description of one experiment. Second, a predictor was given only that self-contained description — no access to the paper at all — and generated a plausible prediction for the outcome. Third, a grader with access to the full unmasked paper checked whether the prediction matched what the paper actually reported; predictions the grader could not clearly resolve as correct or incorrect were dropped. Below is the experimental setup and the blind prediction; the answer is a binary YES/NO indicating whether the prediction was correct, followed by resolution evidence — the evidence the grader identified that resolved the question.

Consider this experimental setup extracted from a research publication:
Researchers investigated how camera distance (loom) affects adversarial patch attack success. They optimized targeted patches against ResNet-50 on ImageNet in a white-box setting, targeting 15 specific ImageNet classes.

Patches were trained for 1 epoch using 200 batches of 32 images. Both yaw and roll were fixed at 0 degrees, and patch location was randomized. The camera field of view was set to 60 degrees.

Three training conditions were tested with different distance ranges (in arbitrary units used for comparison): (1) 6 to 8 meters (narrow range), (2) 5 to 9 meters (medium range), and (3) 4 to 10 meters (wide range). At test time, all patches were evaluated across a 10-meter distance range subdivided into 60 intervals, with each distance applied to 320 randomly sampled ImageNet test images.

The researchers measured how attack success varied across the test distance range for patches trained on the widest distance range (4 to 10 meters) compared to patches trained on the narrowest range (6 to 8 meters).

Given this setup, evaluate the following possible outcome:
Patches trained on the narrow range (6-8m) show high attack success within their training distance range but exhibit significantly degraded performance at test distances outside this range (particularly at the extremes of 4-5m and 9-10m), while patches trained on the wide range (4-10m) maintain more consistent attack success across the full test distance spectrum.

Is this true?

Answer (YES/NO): YES